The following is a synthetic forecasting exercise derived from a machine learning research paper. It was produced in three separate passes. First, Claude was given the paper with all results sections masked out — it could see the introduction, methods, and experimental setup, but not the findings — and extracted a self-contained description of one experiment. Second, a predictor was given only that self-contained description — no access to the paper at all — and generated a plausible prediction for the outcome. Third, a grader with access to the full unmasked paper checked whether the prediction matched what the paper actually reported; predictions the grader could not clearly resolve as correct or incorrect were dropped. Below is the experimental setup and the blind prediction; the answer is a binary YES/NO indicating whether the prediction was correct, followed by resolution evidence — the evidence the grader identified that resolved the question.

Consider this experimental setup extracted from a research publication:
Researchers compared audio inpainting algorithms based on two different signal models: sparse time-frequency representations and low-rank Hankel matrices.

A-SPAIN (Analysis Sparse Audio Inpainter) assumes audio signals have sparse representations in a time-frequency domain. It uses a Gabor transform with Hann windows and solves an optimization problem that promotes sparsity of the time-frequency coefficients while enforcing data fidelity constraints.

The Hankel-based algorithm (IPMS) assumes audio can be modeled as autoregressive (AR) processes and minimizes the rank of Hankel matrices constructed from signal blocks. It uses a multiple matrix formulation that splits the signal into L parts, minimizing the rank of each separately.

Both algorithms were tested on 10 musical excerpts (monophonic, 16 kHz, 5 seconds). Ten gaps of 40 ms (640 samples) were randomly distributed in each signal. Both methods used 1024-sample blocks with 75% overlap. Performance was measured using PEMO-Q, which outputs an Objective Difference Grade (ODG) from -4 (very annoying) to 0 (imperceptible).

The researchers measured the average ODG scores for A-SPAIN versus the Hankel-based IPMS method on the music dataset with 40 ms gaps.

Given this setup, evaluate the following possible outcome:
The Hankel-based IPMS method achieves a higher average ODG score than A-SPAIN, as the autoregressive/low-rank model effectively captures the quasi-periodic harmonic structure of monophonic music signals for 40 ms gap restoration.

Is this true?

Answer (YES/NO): NO